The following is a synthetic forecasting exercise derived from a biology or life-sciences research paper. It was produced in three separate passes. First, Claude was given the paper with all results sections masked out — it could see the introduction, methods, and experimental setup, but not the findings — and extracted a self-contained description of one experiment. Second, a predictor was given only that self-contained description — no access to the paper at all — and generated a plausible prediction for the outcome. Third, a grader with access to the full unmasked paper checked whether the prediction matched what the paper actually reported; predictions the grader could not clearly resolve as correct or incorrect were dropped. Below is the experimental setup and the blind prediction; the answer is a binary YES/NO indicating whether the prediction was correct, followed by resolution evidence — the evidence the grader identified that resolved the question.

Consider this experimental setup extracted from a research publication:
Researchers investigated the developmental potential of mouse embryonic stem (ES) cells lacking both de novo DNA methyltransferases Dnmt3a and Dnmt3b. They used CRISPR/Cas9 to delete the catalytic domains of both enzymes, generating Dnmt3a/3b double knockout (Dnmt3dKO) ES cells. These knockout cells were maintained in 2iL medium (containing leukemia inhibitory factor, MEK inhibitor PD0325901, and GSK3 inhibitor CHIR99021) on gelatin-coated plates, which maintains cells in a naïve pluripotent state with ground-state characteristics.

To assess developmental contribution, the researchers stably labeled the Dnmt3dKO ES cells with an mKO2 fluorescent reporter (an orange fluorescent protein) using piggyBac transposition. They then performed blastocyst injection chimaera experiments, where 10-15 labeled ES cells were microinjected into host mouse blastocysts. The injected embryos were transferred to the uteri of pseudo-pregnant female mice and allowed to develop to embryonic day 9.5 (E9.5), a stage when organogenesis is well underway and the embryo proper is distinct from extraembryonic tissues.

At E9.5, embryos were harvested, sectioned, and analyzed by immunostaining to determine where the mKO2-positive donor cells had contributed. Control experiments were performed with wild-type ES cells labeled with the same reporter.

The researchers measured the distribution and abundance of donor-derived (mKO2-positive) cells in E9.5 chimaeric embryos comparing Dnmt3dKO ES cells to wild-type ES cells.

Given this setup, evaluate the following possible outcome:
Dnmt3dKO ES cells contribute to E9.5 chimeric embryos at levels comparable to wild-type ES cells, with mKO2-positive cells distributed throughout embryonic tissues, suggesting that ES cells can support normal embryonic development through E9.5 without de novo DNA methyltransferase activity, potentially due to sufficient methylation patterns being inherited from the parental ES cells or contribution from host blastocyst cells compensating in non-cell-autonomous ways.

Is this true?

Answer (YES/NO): NO